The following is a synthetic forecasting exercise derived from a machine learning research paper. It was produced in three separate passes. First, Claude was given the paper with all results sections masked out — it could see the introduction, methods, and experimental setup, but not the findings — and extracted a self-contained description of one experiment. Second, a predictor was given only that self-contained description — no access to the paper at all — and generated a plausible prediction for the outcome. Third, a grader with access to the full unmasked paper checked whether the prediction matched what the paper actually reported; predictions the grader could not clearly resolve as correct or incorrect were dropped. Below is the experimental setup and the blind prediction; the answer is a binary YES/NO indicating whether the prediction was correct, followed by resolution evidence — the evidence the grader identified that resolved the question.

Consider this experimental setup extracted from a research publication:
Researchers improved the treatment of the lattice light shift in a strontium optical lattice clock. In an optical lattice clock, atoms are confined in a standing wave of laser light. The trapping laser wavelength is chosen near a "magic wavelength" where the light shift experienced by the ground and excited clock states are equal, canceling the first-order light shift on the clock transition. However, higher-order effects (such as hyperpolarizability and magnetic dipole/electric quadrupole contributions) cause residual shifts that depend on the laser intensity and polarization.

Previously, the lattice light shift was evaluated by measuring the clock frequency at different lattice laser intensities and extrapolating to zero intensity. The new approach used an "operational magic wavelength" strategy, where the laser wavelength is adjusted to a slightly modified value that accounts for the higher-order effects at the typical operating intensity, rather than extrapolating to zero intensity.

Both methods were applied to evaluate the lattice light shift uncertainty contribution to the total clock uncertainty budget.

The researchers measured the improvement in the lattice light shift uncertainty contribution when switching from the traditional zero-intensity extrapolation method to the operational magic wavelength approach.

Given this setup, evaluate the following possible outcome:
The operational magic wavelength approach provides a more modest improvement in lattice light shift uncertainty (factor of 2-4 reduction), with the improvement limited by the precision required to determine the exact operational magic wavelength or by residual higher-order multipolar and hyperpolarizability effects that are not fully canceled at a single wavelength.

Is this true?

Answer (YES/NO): YES